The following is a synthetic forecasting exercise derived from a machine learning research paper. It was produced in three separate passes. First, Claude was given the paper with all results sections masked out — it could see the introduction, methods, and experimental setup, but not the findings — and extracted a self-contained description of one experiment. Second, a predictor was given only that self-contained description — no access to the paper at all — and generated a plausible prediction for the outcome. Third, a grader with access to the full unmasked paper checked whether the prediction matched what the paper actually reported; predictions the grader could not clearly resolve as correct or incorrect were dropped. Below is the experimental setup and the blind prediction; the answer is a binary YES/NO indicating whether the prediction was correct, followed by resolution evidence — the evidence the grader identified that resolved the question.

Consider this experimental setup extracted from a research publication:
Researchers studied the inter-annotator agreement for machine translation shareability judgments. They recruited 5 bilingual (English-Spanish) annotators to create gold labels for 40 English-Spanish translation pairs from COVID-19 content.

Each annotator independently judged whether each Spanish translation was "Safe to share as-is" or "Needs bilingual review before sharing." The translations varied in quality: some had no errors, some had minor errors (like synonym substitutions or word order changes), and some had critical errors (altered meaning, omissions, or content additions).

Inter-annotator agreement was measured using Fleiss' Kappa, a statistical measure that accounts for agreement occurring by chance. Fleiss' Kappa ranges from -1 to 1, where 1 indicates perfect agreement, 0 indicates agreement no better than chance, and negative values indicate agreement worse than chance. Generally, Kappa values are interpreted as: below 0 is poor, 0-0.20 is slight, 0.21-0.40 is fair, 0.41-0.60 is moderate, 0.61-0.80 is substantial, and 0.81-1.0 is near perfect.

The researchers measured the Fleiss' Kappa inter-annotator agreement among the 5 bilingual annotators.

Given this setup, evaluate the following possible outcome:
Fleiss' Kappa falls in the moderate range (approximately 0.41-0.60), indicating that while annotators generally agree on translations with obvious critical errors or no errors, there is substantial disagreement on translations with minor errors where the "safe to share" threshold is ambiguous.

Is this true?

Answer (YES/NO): NO